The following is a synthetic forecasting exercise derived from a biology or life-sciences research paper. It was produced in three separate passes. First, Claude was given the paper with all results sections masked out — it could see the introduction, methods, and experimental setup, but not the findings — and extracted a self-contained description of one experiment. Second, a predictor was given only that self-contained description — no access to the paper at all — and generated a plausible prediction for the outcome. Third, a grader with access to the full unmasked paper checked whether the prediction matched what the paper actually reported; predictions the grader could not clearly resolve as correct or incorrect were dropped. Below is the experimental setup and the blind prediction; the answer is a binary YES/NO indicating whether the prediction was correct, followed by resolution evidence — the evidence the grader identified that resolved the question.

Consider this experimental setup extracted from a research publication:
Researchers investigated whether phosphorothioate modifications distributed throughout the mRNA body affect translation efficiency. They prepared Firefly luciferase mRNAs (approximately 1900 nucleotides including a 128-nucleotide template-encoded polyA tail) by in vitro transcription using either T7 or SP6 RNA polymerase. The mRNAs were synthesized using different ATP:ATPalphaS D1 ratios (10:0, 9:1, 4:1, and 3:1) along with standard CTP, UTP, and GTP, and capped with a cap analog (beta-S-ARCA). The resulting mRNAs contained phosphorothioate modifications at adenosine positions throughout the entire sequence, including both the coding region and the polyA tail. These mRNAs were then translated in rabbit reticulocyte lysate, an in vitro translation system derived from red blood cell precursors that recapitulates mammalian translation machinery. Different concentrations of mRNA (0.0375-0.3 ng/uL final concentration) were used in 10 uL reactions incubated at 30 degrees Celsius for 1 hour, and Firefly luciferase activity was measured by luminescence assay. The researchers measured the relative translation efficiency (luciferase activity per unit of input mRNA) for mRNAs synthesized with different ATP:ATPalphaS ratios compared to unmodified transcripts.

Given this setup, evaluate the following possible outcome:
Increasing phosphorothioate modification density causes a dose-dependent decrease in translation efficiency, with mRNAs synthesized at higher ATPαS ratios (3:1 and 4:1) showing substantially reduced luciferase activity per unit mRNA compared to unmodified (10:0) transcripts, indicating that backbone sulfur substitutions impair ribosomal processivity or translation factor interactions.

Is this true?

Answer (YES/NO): YES